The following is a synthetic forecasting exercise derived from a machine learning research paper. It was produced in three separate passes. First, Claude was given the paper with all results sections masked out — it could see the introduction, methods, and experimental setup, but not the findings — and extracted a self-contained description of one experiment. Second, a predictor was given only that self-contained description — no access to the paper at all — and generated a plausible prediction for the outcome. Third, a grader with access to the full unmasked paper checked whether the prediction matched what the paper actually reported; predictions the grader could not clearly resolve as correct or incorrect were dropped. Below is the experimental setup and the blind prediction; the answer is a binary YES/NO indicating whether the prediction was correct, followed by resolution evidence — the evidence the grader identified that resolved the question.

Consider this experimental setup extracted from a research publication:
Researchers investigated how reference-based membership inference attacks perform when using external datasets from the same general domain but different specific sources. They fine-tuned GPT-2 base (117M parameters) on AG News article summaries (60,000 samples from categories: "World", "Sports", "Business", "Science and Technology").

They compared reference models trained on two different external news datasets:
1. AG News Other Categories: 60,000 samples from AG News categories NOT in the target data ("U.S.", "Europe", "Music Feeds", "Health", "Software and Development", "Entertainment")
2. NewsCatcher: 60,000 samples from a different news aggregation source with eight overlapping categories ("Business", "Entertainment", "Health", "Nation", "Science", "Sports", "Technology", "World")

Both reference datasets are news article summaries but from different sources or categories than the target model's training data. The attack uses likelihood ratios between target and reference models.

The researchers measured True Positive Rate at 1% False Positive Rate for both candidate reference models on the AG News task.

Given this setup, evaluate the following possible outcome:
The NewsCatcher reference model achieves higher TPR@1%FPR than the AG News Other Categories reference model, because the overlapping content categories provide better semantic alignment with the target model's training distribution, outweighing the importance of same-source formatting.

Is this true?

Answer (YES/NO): NO